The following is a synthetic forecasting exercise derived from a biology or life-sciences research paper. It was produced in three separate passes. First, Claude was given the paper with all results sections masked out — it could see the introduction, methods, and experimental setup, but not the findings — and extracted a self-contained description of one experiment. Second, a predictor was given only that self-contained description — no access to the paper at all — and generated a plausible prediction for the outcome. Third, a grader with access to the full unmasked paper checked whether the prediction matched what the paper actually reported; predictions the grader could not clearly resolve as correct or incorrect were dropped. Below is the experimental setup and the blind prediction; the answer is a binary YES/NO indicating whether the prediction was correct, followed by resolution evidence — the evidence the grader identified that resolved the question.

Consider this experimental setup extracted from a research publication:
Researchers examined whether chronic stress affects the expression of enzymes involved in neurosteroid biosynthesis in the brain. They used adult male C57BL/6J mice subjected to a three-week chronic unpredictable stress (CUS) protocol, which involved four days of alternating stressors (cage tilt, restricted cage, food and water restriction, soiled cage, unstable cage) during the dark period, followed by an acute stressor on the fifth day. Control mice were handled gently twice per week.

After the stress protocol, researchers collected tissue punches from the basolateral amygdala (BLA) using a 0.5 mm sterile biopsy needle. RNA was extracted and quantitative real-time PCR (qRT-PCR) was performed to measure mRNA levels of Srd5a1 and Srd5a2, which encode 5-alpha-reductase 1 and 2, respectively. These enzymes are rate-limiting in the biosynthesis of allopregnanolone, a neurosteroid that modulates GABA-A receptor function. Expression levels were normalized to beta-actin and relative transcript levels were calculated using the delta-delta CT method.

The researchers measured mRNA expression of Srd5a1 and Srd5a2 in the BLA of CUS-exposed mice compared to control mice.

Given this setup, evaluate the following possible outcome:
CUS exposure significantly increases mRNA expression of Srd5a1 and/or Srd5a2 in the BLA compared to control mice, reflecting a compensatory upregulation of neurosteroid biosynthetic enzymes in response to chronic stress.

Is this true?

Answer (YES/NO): NO